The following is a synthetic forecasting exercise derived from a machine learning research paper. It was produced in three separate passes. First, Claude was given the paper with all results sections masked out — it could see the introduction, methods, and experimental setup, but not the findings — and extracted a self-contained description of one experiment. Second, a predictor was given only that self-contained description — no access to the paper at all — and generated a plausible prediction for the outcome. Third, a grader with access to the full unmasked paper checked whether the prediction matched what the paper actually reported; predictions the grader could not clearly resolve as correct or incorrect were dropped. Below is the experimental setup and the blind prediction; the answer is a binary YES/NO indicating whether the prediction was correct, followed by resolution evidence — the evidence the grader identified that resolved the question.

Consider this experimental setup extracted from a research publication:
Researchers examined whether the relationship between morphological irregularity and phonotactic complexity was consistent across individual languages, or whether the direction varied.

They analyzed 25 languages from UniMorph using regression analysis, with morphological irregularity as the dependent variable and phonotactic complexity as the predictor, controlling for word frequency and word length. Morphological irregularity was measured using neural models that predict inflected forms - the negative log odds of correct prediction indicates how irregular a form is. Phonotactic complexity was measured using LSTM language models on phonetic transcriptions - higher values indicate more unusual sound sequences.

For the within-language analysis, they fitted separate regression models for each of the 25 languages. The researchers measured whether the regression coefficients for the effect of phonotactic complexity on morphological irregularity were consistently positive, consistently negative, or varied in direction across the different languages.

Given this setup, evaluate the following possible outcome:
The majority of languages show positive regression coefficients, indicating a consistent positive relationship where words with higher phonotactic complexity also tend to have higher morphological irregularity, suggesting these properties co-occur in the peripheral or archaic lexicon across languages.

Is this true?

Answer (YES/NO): YES